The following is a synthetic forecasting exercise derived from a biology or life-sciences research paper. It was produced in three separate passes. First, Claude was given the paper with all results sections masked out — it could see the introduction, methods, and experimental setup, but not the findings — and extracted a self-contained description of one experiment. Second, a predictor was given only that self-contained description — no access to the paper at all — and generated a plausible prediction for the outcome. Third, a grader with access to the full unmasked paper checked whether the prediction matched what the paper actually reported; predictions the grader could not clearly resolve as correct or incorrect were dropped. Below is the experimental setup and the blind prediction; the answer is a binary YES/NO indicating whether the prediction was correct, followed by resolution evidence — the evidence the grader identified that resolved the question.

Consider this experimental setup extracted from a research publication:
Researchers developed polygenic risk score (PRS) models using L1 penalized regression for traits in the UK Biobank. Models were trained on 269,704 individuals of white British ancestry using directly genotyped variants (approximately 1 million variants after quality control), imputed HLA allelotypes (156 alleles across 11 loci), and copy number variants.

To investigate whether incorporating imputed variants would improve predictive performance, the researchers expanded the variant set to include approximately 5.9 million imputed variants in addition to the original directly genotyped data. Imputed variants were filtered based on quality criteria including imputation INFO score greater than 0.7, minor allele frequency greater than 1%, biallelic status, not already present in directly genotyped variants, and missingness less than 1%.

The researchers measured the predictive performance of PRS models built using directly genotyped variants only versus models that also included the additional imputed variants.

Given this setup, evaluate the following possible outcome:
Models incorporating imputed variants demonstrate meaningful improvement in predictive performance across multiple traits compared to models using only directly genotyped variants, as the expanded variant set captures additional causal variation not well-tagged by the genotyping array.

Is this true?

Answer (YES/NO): NO